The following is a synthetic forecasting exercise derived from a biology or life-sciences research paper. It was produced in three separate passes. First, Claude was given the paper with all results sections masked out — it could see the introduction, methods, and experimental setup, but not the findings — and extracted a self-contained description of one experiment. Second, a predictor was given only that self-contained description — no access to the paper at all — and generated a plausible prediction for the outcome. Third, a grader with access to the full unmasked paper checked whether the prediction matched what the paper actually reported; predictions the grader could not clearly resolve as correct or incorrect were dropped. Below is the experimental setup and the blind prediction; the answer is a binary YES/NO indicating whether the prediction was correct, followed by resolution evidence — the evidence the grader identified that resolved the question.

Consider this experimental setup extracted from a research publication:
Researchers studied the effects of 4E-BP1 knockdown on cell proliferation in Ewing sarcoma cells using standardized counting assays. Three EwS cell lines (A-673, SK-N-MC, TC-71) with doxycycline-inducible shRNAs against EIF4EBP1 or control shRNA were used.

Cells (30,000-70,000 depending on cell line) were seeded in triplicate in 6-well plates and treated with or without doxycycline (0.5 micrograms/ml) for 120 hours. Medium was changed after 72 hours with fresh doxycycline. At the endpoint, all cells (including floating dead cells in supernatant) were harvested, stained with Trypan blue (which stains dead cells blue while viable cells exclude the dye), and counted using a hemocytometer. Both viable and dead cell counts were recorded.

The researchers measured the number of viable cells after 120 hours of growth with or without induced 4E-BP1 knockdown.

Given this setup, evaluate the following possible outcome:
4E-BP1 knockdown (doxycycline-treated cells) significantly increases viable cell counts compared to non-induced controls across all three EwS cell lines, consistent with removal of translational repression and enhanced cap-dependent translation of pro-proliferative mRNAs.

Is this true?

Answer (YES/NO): NO